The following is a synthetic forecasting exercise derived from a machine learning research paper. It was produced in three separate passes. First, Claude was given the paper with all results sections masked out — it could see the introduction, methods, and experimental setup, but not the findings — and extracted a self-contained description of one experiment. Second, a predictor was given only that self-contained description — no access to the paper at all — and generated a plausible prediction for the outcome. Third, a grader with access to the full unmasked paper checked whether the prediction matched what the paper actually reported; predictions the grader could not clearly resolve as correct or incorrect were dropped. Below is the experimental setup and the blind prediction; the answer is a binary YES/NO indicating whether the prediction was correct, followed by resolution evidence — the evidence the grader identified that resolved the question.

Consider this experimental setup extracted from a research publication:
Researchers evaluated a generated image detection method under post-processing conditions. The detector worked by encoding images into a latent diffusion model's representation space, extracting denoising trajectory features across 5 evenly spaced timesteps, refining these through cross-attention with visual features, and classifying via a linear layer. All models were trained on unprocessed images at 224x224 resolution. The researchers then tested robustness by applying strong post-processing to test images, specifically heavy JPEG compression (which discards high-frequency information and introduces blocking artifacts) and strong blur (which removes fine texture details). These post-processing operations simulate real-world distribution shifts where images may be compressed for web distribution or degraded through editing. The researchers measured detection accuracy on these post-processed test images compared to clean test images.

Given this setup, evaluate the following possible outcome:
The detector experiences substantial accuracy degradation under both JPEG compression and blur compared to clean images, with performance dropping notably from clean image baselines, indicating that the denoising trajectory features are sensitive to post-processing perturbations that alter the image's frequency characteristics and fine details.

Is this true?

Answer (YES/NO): YES